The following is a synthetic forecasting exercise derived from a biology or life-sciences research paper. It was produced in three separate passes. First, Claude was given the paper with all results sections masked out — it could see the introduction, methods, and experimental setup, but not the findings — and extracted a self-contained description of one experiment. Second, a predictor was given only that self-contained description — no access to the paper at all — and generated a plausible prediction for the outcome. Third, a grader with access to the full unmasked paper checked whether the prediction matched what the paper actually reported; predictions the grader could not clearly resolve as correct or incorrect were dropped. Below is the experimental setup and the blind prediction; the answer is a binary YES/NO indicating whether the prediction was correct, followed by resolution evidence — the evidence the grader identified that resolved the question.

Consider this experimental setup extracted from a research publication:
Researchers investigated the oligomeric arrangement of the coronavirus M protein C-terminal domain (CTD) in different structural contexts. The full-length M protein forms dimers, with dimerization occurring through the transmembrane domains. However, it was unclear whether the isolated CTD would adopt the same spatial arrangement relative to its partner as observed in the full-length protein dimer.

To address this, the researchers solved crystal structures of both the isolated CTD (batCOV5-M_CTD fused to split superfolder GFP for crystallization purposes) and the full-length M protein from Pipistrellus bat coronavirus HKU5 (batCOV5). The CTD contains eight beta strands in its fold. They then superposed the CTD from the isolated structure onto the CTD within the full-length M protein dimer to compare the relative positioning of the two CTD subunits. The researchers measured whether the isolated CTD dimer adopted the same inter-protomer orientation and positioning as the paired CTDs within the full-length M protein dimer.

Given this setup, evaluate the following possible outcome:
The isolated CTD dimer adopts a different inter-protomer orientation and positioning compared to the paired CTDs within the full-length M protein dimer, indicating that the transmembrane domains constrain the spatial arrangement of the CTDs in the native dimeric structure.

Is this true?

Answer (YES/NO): YES